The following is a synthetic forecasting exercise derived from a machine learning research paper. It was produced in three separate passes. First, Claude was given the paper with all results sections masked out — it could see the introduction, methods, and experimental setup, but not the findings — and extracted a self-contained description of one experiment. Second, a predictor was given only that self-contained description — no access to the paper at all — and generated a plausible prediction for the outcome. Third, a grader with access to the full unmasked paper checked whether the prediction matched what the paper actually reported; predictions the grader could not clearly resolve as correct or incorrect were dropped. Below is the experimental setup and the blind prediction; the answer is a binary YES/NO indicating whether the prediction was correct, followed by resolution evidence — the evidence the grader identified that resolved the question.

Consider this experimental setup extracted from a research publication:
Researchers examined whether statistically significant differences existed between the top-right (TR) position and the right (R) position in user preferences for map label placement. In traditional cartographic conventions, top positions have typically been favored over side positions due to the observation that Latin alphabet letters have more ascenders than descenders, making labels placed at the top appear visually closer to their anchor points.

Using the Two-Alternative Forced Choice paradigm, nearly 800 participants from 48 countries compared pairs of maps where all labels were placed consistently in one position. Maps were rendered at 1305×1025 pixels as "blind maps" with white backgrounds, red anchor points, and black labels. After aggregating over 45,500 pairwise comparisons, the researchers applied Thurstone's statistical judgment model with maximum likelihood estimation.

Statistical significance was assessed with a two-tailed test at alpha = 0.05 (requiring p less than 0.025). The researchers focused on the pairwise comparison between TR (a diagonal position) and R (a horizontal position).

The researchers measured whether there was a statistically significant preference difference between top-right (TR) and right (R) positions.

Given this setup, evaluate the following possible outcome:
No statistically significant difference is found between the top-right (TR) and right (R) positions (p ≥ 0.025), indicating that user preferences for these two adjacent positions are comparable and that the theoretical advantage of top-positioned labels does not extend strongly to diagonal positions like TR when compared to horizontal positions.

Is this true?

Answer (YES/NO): NO